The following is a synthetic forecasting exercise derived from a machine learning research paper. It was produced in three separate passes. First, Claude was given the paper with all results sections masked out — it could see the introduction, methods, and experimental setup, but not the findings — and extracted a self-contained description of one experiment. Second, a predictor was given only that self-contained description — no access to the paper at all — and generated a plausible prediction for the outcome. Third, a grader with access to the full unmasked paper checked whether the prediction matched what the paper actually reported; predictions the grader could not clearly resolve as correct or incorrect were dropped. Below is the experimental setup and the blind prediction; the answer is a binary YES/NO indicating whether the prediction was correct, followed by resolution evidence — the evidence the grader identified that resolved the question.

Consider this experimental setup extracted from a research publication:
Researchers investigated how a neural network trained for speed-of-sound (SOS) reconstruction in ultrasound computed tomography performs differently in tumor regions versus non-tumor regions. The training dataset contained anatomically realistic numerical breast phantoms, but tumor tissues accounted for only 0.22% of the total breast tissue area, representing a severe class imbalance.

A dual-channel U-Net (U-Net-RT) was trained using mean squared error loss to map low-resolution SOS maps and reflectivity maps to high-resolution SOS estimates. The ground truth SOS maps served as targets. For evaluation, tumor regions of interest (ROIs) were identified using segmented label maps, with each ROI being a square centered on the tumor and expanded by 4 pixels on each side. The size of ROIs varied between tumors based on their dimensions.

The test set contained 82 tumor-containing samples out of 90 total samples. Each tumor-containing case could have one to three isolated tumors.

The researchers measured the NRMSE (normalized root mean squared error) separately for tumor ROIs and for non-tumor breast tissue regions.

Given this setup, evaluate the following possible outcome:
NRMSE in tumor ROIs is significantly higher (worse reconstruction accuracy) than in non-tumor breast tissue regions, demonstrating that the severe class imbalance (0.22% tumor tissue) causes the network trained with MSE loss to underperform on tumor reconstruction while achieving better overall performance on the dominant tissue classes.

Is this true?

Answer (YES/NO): YES